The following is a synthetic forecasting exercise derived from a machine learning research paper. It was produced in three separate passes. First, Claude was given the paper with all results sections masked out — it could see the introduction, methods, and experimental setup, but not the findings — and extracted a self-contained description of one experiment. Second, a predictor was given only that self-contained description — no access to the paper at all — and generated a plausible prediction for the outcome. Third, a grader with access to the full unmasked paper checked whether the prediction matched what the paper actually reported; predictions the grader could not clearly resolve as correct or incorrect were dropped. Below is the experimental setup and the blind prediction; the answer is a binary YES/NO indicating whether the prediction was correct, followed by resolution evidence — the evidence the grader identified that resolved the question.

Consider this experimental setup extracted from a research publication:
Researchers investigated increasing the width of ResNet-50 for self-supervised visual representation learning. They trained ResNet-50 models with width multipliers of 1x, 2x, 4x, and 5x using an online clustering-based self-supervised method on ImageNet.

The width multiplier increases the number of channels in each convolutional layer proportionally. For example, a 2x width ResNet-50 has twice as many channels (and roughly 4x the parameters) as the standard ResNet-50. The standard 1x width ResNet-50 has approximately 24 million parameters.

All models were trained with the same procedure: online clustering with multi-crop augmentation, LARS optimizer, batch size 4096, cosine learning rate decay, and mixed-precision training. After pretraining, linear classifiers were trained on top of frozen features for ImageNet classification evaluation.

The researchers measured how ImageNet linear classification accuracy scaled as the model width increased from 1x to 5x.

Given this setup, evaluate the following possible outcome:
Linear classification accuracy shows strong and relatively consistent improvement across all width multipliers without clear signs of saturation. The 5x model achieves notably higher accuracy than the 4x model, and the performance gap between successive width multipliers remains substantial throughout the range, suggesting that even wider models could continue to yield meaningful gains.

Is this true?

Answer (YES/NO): NO